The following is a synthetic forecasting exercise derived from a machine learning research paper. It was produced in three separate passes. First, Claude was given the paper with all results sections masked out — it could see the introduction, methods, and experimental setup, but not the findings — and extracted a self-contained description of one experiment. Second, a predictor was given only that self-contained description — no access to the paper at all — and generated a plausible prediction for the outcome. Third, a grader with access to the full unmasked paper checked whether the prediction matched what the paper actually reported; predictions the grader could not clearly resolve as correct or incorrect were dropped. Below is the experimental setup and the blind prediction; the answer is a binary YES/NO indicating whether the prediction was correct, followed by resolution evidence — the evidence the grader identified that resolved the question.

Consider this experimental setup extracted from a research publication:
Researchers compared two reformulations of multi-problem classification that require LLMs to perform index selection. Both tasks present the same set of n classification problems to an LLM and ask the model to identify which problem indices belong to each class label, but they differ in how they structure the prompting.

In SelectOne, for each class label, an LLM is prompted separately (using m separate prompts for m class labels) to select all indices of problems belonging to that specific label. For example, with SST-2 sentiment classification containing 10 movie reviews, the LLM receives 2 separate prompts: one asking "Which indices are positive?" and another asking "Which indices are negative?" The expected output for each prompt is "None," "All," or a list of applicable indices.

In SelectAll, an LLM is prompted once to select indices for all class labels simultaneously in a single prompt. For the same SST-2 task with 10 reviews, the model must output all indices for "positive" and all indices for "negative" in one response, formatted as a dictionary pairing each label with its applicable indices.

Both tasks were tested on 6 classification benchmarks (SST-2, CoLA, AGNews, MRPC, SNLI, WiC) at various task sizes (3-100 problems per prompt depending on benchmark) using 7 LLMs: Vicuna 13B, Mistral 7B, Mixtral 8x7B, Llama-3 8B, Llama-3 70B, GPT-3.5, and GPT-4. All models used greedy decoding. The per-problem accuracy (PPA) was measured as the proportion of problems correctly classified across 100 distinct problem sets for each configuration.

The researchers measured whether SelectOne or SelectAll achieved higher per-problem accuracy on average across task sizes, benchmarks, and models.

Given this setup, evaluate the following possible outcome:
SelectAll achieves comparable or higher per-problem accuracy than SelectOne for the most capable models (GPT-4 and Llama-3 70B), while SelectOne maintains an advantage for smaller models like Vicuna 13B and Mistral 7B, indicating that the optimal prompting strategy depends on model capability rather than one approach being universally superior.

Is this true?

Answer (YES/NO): NO